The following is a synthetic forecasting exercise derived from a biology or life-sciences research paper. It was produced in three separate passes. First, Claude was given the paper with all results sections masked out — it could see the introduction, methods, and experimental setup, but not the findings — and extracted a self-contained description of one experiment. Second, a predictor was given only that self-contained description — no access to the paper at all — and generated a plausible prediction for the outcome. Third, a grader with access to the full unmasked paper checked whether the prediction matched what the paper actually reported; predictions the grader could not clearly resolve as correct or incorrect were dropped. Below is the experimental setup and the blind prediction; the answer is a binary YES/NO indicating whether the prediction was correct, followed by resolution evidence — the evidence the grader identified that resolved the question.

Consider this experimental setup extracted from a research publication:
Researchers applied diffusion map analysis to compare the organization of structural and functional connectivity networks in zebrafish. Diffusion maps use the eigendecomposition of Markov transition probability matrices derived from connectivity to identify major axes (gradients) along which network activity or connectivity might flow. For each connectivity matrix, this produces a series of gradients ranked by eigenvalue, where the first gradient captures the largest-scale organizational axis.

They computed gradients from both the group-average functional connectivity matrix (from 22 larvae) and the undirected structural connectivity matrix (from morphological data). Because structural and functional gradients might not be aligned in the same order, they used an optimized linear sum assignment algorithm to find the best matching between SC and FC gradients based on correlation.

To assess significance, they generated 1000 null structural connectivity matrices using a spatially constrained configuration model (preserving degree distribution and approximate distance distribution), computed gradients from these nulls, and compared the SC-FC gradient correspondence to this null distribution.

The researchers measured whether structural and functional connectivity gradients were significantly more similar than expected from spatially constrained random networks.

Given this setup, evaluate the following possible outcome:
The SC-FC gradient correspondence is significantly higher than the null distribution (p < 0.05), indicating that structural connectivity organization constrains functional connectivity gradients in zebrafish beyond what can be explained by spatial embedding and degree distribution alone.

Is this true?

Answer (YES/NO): YES